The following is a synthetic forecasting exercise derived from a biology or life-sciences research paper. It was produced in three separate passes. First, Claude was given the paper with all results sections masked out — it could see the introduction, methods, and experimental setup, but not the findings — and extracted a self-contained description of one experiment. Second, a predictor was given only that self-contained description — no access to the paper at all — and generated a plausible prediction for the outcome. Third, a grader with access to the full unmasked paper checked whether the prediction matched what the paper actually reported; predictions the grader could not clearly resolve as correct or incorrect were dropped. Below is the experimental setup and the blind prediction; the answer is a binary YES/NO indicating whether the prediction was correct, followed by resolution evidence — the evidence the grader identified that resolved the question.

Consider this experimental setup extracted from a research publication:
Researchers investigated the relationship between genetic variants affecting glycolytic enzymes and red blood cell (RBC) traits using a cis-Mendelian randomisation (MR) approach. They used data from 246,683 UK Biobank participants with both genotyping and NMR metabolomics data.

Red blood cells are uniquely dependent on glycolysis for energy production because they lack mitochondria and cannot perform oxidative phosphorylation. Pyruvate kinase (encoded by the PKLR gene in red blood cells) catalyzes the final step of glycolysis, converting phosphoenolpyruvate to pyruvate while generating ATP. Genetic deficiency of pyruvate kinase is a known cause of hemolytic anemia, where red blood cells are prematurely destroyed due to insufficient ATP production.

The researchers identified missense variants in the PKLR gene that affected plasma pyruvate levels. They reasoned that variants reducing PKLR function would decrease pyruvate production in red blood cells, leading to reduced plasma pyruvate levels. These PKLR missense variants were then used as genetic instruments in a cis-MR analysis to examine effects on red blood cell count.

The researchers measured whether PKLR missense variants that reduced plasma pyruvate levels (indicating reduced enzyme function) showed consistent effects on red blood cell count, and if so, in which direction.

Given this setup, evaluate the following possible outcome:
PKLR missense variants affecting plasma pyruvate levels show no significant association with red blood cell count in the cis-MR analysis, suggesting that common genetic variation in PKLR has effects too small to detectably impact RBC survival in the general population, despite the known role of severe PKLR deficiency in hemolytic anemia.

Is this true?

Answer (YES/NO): NO